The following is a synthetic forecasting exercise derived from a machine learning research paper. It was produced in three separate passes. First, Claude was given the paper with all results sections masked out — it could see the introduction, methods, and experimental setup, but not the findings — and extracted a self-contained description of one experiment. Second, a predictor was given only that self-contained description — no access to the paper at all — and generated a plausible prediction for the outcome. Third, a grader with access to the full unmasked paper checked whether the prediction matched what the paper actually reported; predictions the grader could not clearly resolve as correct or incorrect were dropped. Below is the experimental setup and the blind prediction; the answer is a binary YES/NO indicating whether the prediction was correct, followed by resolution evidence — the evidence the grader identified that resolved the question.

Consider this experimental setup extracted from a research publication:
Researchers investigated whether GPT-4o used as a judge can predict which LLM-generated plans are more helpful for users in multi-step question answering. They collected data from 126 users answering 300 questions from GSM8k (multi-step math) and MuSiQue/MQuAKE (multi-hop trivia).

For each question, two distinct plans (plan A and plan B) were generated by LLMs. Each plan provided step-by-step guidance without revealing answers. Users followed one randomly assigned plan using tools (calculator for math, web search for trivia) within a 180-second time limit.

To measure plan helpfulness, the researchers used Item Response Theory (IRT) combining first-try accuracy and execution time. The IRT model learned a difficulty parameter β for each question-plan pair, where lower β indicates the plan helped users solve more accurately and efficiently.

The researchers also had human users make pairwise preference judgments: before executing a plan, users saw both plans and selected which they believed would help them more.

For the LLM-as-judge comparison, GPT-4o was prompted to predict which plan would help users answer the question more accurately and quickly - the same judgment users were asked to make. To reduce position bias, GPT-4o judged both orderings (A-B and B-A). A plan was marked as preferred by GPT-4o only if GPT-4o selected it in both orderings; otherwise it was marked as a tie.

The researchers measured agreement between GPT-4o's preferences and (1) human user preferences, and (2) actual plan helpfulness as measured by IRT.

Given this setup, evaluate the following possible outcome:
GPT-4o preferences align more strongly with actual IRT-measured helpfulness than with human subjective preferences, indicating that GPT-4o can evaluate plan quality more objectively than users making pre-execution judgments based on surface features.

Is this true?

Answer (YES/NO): NO